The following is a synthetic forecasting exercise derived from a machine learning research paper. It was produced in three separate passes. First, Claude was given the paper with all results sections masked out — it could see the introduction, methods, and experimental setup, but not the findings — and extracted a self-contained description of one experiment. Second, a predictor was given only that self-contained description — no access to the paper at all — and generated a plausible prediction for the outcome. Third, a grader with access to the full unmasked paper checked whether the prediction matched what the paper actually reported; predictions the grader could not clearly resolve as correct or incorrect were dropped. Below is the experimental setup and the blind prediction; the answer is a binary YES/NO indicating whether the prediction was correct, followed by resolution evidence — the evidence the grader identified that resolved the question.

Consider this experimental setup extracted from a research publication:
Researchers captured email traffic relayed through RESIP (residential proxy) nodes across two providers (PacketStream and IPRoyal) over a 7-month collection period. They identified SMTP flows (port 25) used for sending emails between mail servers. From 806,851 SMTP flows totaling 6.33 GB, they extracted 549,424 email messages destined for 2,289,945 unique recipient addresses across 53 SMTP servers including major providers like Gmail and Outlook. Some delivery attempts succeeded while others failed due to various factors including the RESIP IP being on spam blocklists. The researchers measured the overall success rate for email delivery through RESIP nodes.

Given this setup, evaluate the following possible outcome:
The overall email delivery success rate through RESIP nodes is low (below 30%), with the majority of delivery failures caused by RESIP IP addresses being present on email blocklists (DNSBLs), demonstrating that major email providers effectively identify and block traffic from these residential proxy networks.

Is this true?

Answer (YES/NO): NO